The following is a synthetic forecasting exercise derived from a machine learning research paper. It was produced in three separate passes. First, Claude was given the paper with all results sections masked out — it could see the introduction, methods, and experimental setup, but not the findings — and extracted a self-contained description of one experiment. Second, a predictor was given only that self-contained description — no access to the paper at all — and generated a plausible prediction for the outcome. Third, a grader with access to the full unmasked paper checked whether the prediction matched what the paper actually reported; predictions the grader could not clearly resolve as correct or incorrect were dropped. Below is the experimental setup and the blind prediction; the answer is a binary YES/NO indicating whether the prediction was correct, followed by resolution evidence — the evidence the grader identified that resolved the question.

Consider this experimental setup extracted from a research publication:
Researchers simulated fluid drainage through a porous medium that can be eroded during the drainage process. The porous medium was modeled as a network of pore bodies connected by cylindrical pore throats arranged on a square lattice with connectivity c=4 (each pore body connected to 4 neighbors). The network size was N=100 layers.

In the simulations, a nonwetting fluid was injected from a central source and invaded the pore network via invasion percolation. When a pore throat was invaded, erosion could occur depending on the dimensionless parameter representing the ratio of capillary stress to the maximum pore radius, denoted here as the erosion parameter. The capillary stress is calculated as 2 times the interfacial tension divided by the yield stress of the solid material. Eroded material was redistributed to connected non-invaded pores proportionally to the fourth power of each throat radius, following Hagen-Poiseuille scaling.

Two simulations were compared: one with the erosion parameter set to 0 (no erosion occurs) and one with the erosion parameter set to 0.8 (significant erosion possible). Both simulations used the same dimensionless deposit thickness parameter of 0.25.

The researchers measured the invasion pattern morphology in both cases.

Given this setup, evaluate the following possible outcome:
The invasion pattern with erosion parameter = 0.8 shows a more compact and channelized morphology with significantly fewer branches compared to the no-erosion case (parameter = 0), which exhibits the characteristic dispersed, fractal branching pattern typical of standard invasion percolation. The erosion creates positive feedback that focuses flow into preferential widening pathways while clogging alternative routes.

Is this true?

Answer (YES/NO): NO